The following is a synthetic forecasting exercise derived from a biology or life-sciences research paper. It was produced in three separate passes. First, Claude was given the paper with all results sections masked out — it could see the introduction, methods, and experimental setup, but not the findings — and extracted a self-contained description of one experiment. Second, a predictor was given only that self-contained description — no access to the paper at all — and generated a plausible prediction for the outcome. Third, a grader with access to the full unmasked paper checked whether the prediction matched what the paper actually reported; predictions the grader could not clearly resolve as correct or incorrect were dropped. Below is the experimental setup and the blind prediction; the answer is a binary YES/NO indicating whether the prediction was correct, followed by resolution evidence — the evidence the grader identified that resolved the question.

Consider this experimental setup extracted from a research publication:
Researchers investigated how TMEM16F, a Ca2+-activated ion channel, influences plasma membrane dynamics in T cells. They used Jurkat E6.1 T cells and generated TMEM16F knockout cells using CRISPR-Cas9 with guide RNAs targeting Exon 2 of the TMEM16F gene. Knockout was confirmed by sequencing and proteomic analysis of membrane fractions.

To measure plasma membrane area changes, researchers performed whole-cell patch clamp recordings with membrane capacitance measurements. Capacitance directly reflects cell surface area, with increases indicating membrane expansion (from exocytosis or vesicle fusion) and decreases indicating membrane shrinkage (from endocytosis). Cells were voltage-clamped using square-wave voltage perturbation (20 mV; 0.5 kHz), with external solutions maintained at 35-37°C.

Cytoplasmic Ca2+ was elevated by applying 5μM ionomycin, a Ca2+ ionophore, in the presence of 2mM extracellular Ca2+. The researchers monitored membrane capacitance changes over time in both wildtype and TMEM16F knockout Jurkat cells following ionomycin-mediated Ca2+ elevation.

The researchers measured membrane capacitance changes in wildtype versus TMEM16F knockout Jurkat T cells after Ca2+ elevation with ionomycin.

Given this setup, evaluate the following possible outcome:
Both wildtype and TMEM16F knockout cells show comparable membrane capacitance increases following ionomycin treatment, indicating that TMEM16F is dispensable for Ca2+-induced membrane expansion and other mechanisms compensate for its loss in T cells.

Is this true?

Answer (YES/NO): NO